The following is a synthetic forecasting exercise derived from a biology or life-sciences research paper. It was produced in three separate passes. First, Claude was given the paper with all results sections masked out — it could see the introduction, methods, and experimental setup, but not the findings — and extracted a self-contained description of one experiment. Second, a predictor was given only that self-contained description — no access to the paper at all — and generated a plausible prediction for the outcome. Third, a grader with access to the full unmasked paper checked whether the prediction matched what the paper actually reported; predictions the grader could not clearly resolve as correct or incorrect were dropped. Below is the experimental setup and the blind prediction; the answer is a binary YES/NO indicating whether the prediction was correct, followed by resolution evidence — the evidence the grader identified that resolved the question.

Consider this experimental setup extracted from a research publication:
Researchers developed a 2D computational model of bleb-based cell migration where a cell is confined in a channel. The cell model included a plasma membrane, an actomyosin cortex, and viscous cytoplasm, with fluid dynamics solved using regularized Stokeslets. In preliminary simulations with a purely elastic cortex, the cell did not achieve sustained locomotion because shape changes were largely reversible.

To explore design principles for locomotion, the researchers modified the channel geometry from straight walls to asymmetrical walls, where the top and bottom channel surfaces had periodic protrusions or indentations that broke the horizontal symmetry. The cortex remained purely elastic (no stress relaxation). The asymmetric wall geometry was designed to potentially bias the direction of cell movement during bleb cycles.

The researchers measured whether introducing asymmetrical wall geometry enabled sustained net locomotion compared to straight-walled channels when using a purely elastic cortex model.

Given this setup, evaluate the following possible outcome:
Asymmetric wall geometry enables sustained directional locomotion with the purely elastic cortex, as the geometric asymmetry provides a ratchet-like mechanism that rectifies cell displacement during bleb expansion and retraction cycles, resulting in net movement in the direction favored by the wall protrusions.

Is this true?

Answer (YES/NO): NO